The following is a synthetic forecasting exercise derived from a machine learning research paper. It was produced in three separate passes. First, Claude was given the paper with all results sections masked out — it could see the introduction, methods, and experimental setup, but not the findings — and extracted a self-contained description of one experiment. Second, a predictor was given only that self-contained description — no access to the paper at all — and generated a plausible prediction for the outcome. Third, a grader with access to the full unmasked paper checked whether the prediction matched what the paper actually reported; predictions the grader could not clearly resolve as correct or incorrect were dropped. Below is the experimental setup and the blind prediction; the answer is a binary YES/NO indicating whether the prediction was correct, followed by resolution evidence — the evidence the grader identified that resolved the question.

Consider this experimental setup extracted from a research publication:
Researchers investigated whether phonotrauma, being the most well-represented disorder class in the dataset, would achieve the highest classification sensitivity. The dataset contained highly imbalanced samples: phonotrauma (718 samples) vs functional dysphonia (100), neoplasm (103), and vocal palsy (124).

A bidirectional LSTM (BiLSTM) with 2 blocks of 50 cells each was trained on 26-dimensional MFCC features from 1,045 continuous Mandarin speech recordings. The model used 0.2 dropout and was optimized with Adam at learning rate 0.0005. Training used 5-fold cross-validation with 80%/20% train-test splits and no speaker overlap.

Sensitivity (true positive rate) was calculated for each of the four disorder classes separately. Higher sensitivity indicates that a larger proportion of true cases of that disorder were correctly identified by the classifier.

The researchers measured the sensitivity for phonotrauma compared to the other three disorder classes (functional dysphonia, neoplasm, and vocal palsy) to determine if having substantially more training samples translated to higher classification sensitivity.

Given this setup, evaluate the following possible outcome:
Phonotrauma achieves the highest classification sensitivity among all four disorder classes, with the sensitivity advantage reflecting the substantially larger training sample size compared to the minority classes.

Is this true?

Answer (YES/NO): YES